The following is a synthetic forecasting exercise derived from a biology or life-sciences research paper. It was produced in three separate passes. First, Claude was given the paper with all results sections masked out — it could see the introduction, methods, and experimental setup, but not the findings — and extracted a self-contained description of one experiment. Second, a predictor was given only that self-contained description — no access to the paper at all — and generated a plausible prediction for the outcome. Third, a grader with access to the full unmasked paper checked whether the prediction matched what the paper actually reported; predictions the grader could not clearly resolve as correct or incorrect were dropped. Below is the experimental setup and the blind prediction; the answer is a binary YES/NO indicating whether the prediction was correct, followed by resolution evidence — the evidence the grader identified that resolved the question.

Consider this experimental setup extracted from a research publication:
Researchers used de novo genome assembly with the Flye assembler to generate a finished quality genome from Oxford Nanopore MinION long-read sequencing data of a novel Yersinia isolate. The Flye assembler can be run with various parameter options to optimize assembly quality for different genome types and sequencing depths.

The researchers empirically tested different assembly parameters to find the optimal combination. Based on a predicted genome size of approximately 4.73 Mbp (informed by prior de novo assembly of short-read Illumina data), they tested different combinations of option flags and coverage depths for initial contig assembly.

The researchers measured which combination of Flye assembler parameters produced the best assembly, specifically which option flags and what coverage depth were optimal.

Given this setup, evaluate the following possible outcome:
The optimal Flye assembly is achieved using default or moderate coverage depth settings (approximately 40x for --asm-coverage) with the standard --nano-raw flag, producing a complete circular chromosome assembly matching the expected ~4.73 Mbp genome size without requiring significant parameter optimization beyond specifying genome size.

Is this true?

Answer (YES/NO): NO